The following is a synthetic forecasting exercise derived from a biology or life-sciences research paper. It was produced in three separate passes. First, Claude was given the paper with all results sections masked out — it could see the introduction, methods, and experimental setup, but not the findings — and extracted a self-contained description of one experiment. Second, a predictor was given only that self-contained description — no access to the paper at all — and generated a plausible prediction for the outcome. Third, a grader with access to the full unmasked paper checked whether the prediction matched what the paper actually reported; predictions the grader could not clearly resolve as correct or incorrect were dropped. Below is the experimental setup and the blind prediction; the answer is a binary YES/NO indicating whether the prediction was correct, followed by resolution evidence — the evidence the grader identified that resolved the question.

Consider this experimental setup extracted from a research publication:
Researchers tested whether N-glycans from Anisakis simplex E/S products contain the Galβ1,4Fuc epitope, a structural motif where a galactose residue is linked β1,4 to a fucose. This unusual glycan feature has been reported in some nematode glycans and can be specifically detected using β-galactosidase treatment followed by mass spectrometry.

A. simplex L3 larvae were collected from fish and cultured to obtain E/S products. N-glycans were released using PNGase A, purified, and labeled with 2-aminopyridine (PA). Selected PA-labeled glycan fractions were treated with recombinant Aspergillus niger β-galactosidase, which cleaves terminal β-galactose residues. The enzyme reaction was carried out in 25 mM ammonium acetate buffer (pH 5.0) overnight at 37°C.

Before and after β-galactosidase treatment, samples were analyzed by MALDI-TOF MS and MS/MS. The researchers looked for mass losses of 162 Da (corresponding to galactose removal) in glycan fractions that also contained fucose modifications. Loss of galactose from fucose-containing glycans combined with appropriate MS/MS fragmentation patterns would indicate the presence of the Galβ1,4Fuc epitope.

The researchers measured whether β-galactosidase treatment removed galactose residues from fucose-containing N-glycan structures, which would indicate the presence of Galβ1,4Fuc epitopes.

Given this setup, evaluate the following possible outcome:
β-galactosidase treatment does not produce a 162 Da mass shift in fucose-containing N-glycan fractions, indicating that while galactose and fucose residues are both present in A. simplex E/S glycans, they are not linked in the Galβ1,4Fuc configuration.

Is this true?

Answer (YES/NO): NO